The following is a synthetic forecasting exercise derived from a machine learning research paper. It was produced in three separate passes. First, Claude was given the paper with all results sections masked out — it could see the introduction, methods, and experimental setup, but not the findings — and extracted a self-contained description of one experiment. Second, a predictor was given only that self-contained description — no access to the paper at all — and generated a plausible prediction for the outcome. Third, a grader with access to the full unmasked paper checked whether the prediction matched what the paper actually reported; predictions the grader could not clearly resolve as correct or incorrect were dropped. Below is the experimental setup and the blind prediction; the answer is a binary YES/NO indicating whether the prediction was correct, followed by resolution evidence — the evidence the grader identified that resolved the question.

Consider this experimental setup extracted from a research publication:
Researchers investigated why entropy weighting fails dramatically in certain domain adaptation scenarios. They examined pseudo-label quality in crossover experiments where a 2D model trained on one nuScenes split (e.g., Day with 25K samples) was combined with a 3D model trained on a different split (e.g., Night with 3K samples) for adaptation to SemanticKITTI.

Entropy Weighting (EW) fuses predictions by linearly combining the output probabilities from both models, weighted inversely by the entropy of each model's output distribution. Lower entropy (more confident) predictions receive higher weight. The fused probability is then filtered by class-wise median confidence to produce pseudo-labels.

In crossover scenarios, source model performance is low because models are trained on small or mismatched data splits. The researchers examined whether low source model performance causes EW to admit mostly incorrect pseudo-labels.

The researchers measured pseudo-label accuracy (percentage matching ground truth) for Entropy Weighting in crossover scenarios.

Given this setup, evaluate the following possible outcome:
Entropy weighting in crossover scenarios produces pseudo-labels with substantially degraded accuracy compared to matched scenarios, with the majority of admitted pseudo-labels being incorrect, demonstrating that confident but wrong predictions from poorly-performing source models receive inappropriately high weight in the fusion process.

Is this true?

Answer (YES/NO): YES